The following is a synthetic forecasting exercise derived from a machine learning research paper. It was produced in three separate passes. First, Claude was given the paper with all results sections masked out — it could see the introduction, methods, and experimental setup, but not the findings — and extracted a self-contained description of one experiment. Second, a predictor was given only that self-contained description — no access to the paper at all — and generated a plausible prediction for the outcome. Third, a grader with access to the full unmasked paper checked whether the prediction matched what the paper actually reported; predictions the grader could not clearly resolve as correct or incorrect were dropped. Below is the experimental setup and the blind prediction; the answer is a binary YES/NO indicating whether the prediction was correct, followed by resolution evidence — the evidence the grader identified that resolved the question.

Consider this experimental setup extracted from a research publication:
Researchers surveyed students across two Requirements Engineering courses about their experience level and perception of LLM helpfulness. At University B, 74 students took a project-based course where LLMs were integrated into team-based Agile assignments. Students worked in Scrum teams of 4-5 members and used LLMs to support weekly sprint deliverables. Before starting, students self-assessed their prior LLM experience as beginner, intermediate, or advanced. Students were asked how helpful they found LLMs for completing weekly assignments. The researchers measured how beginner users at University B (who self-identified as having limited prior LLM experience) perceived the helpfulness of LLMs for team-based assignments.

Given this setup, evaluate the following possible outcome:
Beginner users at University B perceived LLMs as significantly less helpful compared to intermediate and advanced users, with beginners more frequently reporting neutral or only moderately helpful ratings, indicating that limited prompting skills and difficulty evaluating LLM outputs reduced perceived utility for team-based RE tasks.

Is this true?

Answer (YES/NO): NO